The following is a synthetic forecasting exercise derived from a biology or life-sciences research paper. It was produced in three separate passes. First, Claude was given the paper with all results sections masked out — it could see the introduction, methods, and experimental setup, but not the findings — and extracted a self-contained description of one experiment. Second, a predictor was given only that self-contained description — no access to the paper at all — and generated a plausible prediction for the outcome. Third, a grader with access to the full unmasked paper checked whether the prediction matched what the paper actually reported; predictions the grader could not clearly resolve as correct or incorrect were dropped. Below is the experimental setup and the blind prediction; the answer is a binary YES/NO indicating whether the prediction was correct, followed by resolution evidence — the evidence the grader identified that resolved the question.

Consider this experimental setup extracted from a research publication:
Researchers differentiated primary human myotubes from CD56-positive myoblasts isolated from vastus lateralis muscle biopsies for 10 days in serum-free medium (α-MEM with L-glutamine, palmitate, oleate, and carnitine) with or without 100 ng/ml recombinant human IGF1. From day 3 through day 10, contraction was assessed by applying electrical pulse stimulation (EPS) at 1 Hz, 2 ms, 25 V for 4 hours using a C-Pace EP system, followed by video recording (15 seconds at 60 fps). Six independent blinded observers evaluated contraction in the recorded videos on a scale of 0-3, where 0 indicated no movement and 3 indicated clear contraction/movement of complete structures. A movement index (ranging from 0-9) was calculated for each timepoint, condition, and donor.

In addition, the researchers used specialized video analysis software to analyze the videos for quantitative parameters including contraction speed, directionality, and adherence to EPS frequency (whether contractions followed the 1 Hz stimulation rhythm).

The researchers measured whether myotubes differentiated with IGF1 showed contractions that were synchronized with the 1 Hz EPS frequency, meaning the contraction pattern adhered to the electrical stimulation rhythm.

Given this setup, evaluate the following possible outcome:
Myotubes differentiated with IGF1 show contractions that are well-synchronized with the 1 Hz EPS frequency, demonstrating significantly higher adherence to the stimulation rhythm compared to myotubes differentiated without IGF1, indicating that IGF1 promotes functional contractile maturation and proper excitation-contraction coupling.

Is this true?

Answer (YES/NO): YES